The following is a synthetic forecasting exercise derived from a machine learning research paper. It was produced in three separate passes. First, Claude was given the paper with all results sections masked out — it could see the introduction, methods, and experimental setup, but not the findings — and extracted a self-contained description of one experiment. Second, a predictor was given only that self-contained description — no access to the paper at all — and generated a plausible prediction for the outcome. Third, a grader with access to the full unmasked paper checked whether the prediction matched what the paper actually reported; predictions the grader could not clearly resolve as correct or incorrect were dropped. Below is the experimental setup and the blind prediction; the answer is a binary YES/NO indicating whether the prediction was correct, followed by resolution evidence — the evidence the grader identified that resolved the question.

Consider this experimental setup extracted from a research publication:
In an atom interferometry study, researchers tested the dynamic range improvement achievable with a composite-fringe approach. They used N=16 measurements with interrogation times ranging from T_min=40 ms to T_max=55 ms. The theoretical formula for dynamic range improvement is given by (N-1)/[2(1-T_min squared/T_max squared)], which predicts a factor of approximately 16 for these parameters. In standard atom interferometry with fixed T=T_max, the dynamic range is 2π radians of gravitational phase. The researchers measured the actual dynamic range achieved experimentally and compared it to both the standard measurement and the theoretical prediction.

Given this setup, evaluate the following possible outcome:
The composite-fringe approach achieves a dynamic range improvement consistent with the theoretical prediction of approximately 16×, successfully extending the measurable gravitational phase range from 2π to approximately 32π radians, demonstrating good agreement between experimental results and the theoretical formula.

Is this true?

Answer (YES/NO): YES